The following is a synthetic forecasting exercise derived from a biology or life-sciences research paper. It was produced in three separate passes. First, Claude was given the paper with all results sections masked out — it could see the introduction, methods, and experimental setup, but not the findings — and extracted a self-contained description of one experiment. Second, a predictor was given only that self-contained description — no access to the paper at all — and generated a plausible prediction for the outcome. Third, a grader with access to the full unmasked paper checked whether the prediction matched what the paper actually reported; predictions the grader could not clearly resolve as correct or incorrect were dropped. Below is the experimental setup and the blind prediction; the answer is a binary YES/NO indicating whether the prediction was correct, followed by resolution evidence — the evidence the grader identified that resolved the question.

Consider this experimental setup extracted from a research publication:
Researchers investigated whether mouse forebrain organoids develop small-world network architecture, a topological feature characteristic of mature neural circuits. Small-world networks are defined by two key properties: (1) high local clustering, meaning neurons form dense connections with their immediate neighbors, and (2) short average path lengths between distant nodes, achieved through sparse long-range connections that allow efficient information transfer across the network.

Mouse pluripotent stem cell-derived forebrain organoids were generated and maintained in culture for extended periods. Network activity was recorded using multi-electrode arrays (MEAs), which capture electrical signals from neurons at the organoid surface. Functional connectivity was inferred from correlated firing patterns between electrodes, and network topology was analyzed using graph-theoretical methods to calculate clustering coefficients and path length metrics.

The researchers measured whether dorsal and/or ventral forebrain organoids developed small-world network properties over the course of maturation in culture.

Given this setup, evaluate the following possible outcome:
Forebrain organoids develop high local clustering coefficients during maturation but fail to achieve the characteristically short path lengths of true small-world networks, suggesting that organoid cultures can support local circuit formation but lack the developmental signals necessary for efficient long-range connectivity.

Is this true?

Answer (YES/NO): NO